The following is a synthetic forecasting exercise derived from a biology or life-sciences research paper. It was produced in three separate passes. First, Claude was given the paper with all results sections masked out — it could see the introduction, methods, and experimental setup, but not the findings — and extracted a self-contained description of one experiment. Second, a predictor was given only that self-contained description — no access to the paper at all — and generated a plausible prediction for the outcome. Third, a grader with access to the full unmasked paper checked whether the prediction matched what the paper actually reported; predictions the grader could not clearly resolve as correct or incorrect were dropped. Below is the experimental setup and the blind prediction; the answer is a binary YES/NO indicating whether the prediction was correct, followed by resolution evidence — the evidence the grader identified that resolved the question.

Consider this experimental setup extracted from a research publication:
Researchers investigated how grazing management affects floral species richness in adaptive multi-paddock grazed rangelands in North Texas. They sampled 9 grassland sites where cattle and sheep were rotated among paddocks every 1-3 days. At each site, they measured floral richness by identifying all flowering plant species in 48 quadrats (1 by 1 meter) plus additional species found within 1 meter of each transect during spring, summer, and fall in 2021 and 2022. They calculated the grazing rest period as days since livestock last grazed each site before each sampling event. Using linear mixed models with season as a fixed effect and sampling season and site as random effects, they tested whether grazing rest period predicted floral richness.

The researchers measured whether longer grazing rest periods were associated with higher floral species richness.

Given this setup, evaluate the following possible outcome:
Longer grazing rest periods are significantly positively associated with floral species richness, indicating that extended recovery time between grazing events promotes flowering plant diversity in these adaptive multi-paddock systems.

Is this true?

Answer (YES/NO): YES